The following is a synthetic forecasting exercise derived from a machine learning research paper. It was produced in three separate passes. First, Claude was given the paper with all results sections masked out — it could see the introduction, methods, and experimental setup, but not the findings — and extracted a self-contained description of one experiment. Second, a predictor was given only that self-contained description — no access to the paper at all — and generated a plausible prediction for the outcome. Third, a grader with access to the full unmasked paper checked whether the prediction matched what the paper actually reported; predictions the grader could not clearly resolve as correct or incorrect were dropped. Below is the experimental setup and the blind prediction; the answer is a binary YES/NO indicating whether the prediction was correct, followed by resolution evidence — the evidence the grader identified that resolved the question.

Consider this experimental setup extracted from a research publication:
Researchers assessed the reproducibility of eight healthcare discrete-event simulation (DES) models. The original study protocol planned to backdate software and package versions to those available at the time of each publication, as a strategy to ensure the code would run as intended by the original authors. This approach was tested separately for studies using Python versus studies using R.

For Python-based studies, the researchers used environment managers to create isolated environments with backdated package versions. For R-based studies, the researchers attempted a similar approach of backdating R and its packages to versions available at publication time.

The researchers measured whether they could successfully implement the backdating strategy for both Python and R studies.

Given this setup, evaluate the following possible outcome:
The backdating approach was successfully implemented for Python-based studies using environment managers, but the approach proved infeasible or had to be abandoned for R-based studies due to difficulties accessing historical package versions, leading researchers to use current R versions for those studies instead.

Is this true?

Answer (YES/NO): YES